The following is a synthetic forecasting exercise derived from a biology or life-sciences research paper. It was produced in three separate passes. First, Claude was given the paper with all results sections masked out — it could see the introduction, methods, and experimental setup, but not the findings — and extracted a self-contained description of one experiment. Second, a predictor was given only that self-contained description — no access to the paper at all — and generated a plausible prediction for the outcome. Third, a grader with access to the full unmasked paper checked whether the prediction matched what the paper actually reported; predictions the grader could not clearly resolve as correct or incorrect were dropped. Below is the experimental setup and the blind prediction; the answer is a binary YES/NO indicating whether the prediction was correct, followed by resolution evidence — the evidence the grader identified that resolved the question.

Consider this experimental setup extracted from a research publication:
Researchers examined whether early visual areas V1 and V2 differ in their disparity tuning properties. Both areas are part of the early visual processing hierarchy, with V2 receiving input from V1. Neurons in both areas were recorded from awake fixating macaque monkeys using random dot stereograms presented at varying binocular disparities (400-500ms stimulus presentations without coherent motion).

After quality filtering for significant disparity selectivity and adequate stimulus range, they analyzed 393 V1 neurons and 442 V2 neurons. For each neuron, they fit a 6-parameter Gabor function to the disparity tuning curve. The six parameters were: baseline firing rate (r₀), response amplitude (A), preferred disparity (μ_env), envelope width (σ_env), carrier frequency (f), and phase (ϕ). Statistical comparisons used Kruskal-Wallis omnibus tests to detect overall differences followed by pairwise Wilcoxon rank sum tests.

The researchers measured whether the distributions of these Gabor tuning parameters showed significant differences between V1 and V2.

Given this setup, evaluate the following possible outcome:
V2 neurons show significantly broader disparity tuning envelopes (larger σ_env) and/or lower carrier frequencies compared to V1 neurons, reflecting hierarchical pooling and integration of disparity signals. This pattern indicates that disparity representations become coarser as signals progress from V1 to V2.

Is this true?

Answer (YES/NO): NO